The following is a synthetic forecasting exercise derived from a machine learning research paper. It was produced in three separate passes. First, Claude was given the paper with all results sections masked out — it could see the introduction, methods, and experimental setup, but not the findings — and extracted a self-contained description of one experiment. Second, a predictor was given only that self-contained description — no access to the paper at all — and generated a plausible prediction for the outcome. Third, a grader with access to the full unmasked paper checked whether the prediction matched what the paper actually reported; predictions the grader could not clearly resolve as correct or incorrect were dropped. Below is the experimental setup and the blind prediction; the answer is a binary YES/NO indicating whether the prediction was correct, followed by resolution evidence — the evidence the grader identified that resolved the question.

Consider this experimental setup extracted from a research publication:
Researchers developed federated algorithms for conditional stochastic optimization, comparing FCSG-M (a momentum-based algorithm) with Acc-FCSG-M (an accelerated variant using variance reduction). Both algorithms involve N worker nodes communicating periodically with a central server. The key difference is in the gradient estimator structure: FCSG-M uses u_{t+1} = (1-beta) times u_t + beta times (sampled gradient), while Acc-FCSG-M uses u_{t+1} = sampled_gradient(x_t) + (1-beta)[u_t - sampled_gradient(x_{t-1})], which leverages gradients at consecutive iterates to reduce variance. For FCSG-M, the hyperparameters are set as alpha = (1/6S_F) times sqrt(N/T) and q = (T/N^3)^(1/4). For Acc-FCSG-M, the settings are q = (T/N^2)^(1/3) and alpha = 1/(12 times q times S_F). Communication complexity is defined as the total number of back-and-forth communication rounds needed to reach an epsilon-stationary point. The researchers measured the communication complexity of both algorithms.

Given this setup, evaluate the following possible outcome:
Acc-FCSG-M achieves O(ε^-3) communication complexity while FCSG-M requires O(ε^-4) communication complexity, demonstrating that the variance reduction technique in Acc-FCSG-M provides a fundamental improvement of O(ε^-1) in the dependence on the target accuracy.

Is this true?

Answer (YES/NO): NO